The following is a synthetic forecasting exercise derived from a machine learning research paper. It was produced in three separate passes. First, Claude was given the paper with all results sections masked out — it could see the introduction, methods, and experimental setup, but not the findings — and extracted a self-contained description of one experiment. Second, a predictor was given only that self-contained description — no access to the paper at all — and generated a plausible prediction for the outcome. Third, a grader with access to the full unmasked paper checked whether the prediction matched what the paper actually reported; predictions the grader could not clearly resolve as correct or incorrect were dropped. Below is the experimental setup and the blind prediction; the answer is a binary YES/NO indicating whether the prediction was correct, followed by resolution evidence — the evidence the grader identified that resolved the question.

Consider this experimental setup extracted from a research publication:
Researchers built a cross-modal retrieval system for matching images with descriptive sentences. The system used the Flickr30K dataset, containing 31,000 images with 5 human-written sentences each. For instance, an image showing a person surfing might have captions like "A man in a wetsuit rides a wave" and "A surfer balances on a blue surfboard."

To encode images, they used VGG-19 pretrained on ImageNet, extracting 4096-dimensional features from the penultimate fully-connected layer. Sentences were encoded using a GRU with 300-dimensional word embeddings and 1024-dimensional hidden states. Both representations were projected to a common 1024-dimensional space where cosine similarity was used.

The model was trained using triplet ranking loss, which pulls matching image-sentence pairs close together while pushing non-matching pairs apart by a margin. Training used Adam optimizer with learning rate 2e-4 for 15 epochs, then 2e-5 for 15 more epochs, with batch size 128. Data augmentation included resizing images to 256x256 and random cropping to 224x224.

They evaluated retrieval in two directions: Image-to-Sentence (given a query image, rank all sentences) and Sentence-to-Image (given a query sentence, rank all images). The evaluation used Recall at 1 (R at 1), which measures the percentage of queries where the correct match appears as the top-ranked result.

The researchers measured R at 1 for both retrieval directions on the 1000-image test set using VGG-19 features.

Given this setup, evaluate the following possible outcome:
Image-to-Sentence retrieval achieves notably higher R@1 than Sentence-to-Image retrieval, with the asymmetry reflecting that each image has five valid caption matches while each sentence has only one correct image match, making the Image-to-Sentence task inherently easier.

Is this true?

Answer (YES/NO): YES